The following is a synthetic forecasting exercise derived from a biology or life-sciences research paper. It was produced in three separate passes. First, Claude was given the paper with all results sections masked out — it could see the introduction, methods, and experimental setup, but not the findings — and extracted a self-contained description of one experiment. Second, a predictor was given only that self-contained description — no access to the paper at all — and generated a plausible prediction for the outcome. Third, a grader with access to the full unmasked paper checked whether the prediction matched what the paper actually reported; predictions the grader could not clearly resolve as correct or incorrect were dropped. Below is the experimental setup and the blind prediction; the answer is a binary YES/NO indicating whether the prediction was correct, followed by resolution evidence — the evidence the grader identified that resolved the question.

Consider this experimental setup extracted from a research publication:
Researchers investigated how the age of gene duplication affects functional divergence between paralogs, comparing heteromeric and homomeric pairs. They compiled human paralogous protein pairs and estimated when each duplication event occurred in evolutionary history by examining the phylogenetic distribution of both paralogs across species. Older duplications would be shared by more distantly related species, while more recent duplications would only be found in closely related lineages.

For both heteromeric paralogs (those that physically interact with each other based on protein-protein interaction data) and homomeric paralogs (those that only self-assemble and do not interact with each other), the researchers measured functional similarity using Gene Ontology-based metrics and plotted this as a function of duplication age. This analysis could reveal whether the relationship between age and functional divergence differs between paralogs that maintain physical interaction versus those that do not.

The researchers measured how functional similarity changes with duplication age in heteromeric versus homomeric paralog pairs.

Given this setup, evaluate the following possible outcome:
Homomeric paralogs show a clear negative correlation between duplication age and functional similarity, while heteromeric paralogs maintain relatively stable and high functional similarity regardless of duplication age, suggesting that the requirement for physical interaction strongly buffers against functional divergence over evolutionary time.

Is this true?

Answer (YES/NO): NO